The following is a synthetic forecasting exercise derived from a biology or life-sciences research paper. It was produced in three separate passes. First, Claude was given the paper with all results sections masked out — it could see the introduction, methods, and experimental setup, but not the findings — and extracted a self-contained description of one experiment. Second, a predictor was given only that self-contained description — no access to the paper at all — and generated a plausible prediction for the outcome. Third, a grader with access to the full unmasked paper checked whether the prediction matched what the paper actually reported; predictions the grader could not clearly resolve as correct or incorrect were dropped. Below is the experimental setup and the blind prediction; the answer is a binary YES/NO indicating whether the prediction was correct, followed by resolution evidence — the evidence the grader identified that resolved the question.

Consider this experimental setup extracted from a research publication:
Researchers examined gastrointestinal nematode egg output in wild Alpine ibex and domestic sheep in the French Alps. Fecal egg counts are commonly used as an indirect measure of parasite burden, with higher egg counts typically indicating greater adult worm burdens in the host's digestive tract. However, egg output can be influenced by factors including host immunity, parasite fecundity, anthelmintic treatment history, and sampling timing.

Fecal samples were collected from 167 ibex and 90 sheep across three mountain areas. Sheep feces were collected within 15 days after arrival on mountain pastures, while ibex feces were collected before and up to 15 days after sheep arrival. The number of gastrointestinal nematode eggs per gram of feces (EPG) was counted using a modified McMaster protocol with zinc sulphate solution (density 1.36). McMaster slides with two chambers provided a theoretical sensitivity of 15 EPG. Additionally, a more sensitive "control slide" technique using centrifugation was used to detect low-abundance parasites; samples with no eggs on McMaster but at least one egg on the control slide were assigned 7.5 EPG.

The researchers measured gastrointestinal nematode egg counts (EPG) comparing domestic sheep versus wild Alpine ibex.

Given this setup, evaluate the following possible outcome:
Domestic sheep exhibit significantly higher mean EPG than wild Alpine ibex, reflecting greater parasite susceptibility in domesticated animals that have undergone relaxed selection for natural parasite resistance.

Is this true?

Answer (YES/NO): NO